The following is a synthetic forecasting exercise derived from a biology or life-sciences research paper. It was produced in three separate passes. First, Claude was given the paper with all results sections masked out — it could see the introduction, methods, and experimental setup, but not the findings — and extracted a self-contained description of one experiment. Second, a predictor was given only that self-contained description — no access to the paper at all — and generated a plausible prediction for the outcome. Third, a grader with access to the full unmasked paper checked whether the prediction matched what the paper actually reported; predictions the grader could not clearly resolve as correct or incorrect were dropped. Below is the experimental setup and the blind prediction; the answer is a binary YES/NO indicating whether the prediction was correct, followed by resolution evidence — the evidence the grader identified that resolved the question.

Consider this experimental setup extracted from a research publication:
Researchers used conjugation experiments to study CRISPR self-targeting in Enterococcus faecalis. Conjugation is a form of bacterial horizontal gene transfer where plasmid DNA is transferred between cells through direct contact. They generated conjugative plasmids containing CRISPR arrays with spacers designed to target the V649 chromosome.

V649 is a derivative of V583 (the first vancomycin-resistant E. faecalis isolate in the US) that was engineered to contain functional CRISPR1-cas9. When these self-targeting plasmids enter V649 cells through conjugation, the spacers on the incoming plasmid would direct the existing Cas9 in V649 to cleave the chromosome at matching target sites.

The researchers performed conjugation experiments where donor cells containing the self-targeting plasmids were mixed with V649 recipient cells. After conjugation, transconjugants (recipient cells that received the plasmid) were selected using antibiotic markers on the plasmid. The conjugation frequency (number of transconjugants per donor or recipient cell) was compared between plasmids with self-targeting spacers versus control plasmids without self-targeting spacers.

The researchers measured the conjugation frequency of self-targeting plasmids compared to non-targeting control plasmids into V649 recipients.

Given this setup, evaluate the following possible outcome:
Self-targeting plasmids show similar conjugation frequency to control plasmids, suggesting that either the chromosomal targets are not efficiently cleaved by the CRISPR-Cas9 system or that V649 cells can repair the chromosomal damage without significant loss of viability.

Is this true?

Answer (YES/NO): YES